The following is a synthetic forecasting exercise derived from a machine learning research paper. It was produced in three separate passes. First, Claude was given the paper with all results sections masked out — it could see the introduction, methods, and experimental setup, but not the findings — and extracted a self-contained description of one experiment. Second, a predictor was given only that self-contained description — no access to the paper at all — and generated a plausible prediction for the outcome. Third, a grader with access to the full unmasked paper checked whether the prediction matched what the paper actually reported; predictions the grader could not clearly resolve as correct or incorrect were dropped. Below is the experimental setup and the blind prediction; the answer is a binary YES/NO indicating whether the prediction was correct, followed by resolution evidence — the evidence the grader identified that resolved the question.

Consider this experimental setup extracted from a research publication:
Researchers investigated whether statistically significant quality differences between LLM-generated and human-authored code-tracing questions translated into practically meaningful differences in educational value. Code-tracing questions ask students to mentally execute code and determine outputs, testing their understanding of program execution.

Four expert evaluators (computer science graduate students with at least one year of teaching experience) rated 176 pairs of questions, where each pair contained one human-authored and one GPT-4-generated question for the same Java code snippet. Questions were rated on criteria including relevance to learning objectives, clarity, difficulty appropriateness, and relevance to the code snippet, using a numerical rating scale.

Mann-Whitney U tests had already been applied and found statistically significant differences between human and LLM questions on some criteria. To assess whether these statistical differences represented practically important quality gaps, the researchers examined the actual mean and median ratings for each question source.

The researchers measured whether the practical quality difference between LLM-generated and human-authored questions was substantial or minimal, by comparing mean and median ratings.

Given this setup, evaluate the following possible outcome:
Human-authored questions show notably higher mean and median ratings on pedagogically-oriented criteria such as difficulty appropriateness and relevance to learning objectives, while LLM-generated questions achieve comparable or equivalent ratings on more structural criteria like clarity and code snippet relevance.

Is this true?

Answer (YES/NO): NO